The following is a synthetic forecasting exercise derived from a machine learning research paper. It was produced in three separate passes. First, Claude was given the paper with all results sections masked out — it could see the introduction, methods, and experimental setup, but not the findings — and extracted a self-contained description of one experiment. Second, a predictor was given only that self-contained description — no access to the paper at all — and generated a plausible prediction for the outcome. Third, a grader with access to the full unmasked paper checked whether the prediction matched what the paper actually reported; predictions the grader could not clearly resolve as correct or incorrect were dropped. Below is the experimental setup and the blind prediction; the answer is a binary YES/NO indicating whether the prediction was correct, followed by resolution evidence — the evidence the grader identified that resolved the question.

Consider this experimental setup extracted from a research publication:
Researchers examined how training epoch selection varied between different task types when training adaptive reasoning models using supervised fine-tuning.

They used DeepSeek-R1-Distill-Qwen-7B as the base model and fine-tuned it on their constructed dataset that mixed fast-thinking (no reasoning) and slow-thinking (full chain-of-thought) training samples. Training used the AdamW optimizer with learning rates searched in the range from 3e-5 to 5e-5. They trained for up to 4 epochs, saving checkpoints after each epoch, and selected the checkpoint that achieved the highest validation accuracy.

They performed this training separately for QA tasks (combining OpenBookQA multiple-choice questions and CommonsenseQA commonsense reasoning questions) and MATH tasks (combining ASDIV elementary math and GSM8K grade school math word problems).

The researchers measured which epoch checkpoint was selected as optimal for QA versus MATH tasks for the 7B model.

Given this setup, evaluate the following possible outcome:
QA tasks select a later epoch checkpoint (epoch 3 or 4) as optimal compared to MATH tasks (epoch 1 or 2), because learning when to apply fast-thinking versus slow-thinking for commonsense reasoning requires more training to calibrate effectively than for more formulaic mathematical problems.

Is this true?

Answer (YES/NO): NO